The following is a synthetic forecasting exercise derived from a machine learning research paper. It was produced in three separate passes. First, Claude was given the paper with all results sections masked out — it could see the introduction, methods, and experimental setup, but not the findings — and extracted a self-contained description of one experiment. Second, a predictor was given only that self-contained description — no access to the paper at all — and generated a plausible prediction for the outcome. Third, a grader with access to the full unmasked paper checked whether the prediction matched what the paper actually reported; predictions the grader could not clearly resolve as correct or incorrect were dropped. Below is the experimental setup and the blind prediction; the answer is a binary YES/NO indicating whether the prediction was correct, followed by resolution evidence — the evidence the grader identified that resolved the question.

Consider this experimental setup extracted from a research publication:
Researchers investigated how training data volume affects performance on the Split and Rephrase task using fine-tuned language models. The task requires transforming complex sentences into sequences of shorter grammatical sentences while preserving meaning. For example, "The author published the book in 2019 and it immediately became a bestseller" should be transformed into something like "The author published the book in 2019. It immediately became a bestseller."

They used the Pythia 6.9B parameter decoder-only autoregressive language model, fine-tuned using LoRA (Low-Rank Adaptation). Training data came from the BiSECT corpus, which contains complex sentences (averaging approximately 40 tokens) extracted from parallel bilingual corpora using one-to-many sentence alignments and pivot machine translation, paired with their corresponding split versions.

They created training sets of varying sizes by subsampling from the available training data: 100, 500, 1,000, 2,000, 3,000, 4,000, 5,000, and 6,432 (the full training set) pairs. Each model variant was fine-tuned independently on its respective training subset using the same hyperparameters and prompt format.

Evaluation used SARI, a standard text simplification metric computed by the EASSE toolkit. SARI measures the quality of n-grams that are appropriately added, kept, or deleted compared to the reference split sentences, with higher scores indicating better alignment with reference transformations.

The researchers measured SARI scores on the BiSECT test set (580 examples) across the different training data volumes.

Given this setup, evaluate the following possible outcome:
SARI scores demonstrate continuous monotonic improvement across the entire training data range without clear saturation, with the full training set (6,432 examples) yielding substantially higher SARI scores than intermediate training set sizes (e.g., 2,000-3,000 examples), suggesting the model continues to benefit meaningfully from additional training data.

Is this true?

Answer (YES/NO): NO